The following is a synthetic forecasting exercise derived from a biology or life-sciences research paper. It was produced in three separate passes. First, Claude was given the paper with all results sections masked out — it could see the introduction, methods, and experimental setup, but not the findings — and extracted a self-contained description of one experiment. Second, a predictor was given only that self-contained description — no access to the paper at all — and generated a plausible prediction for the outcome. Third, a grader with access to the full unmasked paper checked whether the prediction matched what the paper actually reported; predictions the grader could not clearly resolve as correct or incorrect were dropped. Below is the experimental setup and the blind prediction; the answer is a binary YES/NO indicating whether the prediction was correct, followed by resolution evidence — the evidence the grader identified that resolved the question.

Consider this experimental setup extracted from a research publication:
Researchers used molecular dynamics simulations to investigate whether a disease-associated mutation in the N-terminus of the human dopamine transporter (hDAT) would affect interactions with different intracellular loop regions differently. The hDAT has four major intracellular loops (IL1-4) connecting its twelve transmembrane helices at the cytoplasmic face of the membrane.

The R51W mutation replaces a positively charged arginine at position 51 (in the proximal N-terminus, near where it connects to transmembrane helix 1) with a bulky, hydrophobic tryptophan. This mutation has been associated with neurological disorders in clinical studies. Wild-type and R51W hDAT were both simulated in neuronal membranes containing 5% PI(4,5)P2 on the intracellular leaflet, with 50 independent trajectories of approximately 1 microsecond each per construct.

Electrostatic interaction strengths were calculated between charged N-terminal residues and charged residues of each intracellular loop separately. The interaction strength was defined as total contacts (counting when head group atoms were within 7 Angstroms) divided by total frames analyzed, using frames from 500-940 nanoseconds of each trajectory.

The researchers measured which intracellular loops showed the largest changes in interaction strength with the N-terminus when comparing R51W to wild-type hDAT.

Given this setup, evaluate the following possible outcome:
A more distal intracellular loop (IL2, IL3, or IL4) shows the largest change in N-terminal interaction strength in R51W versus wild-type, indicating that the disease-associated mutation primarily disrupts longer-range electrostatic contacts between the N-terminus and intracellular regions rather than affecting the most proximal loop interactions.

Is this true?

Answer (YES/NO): YES